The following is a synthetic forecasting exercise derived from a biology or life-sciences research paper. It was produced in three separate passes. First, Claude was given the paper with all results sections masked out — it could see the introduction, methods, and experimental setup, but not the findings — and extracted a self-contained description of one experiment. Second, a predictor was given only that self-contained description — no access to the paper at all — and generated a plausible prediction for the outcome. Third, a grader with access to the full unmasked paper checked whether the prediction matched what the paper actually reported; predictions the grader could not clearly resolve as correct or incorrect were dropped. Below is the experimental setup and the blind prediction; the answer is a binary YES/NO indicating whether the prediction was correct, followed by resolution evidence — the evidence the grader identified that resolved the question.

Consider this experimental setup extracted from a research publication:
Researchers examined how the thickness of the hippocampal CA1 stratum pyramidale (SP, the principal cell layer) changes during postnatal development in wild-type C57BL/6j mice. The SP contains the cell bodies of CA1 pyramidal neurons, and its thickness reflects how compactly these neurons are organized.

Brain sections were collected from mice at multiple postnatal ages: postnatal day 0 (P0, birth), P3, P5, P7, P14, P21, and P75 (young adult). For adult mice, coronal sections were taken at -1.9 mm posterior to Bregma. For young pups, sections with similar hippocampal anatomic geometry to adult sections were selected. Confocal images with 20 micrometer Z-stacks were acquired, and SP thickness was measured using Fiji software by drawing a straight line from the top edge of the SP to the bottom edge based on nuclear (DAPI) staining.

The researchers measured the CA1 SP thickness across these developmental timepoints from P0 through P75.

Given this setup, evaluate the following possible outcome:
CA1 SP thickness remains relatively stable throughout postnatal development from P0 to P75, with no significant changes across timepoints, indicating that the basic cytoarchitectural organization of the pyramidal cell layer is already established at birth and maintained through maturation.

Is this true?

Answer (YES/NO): NO